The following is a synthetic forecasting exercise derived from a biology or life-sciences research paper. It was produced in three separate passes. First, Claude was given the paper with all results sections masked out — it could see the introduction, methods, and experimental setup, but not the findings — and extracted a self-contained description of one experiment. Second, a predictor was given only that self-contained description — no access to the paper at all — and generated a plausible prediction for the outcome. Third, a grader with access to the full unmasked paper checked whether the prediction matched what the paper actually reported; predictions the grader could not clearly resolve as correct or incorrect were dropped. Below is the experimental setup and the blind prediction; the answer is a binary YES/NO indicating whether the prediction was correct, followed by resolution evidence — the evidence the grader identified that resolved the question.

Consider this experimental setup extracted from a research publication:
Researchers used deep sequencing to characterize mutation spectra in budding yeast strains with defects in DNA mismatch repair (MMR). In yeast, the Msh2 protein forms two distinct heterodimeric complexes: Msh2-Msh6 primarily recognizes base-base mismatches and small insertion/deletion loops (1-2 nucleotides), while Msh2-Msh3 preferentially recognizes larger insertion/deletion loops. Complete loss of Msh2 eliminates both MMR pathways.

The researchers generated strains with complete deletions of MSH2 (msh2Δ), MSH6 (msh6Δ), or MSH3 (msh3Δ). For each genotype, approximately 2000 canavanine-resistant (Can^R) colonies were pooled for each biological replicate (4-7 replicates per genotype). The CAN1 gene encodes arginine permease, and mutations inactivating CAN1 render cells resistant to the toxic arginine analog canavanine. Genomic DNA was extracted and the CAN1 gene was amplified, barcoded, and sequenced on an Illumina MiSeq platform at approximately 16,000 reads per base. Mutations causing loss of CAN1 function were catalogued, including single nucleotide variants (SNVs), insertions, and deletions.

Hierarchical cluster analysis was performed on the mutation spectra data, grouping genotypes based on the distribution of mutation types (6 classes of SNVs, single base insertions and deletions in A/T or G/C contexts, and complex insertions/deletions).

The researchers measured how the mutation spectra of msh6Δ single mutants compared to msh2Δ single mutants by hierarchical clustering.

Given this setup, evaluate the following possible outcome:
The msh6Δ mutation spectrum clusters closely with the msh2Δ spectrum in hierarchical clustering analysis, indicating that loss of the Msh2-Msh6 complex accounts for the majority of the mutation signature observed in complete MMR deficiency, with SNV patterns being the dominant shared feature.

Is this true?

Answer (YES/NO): NO